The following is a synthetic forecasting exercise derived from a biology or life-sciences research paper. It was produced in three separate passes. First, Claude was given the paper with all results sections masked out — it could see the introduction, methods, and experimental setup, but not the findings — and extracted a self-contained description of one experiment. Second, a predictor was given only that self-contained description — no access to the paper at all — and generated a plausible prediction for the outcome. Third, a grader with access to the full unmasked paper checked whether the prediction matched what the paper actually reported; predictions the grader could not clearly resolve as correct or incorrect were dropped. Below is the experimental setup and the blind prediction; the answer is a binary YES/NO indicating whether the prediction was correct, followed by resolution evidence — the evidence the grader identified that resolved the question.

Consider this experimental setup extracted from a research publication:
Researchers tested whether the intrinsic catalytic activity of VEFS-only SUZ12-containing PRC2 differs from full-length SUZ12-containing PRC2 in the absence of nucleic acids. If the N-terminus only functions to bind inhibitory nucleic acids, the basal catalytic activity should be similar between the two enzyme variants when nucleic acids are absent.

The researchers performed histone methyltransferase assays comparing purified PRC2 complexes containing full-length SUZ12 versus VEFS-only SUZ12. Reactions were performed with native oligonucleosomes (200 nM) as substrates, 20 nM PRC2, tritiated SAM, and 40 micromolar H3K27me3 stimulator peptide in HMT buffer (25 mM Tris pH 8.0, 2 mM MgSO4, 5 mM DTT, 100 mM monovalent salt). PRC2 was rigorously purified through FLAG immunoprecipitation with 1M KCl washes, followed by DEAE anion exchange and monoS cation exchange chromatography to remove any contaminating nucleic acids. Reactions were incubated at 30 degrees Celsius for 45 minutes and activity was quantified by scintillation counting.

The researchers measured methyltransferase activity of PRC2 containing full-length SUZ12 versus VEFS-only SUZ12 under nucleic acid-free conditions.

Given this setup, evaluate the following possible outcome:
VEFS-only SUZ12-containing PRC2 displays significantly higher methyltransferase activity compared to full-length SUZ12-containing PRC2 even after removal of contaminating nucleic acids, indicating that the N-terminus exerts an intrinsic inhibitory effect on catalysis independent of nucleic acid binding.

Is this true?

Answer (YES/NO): NO